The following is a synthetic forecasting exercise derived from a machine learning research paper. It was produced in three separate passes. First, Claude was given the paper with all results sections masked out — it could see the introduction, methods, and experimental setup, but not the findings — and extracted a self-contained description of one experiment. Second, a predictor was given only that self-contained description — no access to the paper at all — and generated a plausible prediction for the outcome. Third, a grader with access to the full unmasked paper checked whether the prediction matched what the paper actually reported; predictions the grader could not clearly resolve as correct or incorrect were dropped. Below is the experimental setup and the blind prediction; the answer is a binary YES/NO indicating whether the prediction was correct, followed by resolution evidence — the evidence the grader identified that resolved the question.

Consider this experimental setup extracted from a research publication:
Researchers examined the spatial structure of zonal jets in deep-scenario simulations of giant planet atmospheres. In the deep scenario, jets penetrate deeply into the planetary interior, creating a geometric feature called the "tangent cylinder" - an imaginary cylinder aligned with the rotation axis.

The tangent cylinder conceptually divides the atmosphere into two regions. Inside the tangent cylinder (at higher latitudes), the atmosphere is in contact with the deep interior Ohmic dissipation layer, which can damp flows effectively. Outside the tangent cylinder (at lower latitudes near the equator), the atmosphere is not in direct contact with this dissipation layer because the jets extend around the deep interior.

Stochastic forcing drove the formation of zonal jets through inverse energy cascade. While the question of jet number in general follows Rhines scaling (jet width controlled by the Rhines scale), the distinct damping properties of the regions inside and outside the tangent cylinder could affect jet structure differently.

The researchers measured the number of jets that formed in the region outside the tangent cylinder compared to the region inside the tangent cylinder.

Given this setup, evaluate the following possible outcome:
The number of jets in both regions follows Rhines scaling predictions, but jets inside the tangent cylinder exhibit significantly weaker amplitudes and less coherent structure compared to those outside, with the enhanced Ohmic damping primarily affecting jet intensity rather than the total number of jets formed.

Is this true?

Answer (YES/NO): NO